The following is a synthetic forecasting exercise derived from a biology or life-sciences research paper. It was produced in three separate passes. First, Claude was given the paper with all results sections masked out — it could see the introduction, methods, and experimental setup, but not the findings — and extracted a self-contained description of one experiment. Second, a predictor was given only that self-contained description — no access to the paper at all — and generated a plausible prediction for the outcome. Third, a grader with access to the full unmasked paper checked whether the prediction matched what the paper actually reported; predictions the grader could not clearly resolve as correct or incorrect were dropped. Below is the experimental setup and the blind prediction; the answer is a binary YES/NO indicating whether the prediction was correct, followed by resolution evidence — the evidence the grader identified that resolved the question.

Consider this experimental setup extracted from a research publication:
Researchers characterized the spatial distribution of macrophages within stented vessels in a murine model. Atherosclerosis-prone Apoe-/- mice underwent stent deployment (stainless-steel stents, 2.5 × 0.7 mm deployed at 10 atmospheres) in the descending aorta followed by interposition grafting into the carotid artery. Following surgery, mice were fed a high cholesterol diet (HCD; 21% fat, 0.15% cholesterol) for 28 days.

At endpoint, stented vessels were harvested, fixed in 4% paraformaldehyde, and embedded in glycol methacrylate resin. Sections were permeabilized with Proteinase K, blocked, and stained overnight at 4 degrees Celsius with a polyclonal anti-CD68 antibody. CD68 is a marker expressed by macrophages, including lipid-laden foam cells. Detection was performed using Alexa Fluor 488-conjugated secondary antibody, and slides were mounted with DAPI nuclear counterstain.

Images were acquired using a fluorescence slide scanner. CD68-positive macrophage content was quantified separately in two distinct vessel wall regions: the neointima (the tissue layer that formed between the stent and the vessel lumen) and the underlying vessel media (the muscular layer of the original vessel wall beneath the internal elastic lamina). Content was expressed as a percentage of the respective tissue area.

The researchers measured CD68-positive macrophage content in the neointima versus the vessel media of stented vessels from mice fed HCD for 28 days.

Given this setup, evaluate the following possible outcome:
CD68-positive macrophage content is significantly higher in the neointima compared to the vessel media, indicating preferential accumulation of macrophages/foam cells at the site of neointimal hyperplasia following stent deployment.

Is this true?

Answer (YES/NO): NO